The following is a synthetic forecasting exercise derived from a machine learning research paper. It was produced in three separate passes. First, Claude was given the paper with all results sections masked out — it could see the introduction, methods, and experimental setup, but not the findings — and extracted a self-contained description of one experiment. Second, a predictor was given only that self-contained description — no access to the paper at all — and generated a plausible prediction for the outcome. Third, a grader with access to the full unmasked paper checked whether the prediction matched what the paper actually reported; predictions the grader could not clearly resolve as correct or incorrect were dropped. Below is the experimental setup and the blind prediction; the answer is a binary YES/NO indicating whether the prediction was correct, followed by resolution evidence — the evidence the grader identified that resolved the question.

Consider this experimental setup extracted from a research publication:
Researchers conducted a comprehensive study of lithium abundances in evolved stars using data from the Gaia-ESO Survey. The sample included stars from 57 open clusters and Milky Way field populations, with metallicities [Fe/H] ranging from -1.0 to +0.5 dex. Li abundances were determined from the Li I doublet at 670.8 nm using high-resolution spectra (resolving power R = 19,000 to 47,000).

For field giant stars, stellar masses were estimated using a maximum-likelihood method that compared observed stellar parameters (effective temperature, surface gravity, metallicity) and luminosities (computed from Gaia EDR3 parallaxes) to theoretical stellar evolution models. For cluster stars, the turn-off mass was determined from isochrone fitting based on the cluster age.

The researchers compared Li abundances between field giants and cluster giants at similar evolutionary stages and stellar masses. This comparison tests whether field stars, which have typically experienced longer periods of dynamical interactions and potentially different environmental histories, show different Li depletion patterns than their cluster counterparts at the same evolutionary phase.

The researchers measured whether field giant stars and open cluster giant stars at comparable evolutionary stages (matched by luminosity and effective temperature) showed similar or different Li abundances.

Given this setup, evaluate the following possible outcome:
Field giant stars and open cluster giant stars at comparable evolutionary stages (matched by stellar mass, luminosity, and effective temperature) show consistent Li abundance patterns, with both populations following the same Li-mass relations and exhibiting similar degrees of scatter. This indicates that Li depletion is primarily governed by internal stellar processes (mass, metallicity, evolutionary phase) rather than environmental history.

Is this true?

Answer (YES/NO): YES